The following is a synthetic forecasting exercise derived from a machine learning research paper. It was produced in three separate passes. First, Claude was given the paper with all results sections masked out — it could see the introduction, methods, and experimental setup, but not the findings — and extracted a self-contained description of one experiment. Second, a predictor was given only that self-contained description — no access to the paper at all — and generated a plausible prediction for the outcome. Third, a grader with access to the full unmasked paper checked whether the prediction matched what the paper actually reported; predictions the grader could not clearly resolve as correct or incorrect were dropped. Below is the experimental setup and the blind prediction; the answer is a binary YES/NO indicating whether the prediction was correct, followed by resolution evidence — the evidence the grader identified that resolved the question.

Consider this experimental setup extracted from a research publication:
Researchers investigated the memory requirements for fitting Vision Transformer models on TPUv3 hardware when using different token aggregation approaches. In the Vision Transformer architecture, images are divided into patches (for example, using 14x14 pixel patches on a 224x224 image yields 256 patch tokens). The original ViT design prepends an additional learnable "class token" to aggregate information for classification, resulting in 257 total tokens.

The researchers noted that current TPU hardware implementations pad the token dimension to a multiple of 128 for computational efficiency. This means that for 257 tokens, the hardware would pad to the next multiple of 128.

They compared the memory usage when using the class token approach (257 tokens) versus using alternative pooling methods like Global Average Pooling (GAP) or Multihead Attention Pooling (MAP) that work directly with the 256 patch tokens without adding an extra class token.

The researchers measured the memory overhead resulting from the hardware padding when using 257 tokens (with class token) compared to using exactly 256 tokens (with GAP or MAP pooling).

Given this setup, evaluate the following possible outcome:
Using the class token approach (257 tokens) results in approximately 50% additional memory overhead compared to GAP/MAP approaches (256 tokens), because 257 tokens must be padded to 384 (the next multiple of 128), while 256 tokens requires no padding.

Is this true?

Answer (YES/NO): YES